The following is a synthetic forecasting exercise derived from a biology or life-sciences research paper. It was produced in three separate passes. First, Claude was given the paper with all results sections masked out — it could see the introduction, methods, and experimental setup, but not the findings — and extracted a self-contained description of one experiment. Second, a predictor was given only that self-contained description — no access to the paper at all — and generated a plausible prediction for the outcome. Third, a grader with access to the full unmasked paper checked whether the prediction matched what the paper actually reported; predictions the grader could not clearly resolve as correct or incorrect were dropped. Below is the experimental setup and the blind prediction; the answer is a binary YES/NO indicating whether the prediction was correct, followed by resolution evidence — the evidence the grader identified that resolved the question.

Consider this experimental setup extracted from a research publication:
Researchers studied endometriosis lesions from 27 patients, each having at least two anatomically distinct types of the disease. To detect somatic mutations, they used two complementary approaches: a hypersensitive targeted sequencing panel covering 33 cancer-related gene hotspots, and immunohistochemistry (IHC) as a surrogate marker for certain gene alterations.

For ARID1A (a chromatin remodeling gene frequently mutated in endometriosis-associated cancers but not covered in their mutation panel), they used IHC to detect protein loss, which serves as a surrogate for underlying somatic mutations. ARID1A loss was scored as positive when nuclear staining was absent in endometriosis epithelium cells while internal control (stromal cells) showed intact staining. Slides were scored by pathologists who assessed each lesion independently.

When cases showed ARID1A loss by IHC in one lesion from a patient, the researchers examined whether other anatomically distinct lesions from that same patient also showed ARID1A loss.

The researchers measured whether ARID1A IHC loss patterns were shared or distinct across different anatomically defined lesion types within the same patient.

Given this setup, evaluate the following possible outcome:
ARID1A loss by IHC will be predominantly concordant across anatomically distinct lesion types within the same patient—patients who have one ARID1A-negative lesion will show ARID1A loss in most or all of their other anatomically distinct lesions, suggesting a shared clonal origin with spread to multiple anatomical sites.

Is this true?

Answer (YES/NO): NO